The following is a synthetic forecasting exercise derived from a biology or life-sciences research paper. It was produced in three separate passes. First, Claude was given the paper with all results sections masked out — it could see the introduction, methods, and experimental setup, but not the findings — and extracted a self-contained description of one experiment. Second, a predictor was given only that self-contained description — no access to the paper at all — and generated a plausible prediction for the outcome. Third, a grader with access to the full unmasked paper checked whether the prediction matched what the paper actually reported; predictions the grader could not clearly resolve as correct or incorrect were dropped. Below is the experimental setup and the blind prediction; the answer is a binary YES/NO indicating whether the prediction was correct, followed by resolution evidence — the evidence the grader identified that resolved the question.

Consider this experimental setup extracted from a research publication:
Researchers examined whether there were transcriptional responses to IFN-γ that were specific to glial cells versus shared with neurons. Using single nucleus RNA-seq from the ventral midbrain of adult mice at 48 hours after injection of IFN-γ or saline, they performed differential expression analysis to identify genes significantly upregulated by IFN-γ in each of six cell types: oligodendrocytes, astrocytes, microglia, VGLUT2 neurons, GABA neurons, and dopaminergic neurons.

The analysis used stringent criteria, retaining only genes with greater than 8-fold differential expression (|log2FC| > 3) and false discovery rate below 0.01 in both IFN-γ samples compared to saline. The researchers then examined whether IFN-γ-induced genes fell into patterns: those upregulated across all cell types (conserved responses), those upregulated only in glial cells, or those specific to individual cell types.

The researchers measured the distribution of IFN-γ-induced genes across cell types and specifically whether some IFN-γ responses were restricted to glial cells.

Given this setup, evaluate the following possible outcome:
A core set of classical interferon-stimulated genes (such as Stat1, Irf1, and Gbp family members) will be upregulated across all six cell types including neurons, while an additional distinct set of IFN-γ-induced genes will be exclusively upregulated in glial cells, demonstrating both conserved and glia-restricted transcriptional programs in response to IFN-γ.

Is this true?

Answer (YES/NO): NO